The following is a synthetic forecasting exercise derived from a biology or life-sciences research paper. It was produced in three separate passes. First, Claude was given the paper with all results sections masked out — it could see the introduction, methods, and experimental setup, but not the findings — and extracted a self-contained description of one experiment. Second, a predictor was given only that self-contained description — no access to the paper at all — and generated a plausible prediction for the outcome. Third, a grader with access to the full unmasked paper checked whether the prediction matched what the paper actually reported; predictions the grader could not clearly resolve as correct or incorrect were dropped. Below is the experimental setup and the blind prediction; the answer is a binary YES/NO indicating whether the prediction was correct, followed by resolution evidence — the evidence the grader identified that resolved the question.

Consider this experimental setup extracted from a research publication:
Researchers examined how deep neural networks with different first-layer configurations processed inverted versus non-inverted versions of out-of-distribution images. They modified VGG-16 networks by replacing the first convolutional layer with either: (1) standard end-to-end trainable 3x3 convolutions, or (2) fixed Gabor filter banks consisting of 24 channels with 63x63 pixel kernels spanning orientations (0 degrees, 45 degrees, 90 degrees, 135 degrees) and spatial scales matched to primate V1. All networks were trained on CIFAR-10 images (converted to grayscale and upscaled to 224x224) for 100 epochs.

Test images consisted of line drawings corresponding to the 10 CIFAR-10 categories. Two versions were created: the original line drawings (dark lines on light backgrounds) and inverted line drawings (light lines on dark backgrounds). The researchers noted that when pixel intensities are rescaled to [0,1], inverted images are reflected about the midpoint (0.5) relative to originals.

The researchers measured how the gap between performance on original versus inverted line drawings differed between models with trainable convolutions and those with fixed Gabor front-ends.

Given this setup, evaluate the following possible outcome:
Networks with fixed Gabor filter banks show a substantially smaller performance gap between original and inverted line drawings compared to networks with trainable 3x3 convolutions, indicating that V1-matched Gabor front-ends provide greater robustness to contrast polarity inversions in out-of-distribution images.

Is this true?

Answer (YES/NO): NO